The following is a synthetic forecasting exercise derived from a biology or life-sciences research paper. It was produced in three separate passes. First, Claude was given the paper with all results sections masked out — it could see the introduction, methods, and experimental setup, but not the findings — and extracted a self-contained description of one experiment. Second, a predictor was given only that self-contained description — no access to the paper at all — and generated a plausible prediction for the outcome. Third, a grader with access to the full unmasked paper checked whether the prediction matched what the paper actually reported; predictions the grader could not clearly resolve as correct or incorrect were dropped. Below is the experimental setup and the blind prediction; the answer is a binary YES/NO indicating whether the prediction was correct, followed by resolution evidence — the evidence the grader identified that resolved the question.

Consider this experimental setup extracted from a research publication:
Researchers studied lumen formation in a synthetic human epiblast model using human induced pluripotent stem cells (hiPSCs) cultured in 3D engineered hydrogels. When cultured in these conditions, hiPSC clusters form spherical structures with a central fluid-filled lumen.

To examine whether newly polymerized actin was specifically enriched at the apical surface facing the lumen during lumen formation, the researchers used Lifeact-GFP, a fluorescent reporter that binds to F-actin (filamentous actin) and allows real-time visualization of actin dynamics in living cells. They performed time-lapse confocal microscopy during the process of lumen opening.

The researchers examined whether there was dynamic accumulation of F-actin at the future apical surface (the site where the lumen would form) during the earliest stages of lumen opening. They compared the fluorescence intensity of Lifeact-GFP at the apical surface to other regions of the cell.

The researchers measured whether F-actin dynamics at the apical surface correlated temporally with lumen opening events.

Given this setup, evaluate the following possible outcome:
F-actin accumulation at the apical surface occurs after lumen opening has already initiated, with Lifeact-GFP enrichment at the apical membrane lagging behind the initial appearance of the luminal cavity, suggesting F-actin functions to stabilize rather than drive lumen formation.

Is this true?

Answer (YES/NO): NO